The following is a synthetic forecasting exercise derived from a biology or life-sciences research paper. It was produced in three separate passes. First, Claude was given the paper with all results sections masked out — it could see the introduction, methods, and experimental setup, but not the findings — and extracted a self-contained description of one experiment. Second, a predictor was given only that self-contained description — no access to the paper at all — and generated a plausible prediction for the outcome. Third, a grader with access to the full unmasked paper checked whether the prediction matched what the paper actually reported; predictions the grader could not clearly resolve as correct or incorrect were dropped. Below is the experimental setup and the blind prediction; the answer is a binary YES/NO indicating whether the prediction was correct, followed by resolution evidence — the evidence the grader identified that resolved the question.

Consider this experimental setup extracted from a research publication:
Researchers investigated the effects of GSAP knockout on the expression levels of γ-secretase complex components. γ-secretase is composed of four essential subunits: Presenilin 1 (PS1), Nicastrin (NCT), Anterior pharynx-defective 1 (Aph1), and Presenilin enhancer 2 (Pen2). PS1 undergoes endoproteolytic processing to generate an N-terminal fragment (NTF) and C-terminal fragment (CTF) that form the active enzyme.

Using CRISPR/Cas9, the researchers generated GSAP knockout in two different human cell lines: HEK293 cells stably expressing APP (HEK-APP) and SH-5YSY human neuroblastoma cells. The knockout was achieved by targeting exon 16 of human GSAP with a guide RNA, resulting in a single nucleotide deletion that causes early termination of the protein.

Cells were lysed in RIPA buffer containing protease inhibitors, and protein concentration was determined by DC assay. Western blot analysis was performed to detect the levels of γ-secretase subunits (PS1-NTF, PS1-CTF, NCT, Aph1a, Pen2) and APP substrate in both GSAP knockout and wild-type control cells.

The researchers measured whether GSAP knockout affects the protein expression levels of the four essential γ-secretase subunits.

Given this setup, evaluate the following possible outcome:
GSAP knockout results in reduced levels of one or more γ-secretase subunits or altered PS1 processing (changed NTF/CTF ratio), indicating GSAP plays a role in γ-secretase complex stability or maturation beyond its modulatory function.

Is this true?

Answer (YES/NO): NO